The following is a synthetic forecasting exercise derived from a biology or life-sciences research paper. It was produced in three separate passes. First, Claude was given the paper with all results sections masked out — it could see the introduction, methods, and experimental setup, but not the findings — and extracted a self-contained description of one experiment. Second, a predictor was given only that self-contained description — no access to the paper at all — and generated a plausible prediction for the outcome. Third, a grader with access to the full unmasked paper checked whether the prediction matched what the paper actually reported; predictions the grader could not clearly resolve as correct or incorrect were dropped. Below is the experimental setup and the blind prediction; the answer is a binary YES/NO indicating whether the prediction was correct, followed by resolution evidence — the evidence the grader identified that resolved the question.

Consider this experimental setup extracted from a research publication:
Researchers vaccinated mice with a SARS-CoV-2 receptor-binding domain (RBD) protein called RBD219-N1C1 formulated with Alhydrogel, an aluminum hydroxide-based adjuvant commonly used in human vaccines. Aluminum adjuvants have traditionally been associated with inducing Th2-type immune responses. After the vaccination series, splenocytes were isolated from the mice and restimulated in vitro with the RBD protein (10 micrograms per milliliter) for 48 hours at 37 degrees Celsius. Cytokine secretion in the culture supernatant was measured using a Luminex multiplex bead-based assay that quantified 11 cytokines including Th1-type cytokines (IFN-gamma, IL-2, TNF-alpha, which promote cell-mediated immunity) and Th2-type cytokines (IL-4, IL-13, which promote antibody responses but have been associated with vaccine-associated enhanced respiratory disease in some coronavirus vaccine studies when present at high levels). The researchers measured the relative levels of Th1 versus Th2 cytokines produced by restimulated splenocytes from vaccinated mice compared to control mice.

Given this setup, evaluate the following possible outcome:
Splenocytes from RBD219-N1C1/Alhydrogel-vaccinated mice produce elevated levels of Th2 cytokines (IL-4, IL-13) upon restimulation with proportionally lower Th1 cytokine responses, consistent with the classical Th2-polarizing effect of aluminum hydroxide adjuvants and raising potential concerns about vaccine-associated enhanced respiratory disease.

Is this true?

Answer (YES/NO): NO